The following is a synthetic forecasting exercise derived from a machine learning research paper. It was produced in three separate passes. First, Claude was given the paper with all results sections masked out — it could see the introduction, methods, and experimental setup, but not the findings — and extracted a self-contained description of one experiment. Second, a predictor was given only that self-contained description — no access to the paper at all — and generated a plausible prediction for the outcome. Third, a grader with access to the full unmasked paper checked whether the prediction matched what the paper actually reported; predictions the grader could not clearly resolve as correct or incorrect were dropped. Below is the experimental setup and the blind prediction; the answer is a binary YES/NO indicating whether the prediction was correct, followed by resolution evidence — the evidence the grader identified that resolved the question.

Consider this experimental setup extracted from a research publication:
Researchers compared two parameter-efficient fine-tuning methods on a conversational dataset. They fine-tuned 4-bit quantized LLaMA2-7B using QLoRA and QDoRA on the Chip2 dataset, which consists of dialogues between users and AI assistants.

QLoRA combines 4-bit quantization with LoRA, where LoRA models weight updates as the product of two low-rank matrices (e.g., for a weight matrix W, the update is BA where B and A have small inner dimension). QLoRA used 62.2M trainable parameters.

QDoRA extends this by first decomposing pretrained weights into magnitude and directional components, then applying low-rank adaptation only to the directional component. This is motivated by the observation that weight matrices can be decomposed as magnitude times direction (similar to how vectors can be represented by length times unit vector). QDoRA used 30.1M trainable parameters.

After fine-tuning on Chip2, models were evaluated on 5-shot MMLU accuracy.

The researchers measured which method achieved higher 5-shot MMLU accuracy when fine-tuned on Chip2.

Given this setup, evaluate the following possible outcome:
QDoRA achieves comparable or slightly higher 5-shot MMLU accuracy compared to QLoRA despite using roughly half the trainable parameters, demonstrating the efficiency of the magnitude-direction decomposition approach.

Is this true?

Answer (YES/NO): NO